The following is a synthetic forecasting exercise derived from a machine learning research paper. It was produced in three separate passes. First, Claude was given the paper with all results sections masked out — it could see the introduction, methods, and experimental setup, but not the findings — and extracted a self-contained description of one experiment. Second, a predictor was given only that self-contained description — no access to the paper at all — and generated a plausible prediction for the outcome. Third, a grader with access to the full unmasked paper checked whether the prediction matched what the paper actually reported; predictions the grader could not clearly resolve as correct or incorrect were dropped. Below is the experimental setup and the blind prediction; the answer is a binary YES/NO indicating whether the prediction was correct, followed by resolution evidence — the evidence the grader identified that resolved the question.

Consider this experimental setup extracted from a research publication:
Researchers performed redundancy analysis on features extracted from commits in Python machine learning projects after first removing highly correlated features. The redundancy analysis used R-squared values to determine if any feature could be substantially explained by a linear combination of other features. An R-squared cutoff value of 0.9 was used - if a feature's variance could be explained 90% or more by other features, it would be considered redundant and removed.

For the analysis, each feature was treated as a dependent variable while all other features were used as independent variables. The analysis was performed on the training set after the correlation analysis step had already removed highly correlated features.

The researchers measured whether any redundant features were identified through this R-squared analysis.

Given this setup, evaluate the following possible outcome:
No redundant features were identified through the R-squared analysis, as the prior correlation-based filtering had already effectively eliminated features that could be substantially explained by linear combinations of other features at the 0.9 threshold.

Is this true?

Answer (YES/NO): YES